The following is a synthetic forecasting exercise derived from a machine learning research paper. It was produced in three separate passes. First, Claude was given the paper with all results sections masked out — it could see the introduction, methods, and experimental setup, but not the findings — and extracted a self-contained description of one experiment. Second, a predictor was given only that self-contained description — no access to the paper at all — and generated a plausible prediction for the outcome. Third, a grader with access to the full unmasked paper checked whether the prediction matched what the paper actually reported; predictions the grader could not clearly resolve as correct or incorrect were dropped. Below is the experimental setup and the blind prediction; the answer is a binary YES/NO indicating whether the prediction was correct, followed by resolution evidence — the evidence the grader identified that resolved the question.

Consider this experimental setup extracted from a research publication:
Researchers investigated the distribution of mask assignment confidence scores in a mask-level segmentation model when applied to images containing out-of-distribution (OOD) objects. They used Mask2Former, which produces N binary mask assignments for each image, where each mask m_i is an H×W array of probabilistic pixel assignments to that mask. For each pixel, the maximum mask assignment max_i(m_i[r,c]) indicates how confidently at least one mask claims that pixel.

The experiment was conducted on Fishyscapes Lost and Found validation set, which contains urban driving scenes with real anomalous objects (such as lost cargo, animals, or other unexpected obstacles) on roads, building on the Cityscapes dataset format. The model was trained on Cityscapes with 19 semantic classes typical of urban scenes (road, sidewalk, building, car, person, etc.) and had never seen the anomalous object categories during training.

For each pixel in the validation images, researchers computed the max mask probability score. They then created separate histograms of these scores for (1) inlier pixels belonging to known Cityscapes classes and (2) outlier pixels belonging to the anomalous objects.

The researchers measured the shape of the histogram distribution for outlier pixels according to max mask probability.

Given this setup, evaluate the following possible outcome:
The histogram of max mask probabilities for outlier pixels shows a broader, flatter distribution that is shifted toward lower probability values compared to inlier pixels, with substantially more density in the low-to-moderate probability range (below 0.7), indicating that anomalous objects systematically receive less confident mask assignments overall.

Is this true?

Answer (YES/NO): NO